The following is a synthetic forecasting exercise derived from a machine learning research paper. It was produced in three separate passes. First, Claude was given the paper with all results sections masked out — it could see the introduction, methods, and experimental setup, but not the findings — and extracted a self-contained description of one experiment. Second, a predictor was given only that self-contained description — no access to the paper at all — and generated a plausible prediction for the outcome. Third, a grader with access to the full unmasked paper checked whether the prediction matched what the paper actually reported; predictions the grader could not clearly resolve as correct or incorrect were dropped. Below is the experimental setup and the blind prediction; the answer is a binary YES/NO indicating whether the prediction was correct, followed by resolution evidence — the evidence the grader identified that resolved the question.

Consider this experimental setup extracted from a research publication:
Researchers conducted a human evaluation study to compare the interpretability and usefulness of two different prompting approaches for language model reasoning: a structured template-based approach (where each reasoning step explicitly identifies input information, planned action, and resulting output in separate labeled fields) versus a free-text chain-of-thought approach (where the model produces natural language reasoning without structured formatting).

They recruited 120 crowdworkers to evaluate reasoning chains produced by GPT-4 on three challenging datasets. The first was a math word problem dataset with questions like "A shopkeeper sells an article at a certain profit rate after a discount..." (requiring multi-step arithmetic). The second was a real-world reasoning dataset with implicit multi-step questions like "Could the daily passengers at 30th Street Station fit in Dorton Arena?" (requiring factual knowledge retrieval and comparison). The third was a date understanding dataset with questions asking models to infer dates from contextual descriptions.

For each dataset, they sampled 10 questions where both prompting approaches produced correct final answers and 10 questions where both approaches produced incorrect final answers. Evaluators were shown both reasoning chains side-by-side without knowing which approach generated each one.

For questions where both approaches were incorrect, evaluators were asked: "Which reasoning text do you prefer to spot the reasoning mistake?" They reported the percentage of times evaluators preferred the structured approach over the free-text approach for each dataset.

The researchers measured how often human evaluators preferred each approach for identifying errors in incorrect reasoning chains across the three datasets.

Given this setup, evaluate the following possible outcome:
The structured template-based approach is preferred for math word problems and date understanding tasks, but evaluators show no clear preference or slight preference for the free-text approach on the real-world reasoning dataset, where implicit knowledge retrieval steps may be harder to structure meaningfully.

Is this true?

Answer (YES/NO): NO